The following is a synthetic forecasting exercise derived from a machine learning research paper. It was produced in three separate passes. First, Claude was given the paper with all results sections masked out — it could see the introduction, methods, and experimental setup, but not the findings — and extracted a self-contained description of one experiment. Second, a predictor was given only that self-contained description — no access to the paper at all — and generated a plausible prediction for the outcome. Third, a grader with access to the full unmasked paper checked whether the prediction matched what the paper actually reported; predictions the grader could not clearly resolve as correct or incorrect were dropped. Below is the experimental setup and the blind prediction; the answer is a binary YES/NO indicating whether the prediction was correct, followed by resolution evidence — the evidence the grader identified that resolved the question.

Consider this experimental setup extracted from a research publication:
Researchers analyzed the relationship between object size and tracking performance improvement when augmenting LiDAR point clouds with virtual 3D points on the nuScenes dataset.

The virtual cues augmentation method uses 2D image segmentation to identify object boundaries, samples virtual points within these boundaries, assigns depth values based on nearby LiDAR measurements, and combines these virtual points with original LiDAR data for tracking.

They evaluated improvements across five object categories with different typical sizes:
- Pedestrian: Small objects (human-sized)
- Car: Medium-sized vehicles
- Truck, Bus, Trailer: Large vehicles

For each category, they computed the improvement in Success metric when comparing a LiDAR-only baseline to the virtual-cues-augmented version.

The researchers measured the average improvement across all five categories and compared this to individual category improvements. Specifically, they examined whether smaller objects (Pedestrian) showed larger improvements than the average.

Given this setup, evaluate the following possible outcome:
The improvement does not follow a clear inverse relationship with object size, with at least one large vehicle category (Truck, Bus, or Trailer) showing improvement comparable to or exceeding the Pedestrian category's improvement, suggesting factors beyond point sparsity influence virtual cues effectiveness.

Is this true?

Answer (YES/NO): YES